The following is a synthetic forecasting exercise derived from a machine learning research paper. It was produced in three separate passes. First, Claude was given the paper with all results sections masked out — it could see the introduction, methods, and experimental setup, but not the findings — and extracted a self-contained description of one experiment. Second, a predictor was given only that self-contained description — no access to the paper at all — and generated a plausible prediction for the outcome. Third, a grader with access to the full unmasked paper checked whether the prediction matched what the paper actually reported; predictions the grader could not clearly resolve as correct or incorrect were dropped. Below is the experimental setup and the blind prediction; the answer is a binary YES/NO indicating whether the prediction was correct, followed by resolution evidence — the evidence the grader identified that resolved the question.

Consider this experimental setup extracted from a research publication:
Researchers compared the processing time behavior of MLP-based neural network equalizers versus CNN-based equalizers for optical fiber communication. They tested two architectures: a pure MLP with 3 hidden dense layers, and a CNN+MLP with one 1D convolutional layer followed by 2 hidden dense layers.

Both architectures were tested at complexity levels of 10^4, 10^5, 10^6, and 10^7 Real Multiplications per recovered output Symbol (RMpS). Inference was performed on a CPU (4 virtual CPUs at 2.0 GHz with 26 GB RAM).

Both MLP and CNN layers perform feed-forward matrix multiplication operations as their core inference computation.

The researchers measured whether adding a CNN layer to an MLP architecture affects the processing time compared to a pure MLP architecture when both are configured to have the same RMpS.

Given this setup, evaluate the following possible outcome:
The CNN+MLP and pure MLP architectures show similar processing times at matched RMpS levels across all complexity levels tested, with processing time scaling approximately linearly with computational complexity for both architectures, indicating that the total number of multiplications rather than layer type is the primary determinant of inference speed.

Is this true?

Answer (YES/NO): NO